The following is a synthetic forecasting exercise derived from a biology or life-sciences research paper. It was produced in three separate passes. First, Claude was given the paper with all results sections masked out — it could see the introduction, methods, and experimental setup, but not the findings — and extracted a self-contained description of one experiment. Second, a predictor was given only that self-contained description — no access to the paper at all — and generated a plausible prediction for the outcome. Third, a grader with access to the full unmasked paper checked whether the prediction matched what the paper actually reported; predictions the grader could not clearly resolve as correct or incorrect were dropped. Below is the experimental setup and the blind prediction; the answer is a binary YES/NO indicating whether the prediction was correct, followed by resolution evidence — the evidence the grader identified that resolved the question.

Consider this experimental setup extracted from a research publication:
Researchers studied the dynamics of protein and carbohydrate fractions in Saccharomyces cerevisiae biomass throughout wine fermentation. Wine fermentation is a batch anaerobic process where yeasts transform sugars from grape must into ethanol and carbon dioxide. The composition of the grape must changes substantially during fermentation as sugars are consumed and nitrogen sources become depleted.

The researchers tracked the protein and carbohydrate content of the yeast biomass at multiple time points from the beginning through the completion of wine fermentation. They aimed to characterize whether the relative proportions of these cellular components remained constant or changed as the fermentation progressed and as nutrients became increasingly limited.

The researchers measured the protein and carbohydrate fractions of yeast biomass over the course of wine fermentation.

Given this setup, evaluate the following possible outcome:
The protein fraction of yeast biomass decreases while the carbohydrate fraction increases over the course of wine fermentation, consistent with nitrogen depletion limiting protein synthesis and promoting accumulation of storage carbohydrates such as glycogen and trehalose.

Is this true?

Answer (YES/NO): YES